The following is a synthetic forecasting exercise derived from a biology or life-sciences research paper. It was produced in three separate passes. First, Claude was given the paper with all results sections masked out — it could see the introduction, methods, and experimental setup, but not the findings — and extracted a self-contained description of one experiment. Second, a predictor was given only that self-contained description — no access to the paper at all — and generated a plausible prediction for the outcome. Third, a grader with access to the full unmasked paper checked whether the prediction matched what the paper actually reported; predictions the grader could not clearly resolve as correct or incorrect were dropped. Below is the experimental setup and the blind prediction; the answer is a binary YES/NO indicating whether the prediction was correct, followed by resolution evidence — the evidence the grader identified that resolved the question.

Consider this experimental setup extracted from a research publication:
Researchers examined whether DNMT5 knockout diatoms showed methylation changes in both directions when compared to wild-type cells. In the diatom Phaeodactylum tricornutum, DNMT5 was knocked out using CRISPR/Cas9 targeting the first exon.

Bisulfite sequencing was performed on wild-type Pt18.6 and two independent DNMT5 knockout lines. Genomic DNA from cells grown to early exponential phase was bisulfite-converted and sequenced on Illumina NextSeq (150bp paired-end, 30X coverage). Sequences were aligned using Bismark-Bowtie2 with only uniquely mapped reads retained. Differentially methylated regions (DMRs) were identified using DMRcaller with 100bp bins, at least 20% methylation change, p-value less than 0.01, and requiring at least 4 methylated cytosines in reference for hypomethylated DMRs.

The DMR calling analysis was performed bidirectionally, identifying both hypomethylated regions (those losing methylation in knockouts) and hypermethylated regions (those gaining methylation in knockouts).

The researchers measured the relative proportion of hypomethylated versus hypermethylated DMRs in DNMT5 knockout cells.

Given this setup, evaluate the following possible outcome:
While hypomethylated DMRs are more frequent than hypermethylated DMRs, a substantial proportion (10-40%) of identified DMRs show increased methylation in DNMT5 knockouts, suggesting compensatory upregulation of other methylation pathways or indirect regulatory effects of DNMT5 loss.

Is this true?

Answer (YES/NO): NO